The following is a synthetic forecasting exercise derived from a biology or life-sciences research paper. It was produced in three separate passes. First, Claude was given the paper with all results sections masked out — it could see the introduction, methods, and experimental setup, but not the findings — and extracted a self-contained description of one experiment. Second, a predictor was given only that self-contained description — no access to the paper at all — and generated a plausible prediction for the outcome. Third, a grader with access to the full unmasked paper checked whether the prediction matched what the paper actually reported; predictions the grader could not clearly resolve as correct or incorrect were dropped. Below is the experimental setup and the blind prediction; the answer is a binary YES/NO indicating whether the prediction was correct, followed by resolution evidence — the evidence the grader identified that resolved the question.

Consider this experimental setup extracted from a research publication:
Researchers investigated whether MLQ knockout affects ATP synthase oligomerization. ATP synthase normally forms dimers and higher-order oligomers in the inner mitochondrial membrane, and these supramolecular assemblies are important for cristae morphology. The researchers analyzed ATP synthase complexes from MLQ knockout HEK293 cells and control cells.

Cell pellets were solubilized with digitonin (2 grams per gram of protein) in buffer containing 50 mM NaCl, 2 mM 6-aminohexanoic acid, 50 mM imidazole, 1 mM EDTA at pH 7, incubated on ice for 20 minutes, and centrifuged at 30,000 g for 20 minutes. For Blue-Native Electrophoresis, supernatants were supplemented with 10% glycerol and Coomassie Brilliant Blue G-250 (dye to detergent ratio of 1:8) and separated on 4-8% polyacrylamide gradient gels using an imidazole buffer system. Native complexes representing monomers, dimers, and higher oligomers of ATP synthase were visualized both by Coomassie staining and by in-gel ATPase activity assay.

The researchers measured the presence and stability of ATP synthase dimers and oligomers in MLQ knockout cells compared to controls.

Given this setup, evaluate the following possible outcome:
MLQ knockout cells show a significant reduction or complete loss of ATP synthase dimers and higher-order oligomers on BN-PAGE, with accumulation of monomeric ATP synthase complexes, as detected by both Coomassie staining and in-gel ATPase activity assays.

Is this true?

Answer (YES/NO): NO